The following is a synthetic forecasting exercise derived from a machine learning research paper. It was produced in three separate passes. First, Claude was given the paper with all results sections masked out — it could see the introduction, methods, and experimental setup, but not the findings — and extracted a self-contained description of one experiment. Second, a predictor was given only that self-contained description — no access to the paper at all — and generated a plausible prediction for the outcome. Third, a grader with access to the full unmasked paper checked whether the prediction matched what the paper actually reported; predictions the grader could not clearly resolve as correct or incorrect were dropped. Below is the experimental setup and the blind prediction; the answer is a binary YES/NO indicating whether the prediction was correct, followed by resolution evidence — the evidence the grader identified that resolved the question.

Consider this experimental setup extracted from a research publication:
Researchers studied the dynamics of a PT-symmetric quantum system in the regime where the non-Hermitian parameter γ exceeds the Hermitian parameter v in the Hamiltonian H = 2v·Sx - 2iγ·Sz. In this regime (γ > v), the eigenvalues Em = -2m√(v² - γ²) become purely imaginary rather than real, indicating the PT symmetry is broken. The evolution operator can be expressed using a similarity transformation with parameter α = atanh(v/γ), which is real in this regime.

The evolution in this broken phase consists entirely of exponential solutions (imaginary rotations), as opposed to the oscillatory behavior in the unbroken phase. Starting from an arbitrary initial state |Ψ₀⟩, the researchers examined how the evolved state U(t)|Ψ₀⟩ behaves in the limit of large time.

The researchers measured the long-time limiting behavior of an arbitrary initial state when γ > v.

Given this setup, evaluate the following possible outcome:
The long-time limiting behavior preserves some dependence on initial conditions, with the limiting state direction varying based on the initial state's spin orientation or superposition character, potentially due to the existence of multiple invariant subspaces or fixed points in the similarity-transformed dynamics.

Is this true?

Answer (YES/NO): NO